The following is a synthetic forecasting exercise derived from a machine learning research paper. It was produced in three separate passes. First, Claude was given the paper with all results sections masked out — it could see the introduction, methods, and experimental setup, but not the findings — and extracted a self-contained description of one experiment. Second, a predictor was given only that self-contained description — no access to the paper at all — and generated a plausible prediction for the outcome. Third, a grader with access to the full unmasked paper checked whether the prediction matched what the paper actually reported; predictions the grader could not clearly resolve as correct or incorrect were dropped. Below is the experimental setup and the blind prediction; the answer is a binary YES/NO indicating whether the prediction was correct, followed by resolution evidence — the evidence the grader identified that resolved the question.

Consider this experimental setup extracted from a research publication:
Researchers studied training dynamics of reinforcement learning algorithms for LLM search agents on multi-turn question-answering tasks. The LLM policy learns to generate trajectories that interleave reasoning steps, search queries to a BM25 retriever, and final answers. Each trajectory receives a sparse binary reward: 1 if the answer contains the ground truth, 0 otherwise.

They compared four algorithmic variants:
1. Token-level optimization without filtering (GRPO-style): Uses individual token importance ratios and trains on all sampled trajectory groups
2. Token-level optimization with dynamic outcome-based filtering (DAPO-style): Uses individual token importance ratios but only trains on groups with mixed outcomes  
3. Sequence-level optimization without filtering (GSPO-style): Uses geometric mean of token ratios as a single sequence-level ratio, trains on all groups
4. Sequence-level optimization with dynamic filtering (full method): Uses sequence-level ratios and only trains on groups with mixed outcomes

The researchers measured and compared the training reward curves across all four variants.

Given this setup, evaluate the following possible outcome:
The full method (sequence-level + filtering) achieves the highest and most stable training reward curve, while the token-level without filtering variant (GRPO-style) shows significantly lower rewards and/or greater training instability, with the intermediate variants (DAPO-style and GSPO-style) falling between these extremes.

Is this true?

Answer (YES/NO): NO